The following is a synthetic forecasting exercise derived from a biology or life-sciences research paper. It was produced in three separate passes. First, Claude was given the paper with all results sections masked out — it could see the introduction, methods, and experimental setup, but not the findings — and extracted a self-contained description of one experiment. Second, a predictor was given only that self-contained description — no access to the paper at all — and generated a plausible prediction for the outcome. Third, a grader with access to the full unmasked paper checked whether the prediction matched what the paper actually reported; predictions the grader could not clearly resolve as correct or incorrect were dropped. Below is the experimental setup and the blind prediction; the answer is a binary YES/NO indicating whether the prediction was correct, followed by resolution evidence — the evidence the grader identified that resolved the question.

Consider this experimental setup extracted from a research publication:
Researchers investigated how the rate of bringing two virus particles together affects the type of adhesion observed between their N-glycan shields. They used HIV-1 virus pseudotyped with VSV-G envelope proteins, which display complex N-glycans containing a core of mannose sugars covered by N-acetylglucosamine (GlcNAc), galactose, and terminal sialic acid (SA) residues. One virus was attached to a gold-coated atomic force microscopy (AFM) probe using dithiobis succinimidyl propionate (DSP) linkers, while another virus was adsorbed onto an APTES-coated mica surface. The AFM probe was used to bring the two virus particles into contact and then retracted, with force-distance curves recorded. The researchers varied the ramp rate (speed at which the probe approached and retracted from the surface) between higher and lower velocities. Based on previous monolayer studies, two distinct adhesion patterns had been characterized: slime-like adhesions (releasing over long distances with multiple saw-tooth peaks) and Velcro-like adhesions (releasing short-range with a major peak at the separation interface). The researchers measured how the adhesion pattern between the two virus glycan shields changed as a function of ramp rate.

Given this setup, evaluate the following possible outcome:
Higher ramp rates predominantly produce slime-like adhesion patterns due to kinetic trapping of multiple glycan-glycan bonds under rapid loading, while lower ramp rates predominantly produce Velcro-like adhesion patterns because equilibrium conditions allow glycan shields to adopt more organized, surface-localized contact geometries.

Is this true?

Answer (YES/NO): YES